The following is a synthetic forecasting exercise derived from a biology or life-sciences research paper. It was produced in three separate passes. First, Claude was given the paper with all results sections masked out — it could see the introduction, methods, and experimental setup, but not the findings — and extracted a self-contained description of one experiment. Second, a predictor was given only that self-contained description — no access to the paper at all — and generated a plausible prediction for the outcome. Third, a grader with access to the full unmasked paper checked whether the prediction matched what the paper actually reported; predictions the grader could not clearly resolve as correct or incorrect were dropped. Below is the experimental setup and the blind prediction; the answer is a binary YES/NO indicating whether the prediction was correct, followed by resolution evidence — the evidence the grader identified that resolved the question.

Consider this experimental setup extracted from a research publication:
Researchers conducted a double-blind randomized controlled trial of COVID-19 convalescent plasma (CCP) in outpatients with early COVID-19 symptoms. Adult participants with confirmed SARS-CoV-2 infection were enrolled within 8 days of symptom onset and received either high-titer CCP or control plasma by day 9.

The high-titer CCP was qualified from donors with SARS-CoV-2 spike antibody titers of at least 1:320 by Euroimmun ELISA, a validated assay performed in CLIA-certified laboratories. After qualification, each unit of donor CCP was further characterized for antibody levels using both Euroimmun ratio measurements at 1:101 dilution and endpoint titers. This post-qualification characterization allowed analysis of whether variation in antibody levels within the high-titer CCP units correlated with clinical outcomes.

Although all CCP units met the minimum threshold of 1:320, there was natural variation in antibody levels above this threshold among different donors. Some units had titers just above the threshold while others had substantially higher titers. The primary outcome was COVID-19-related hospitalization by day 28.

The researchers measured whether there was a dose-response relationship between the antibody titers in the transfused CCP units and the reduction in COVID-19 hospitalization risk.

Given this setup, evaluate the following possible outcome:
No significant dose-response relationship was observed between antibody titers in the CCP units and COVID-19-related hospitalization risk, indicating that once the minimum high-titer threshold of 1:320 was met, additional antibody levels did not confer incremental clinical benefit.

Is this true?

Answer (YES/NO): YES